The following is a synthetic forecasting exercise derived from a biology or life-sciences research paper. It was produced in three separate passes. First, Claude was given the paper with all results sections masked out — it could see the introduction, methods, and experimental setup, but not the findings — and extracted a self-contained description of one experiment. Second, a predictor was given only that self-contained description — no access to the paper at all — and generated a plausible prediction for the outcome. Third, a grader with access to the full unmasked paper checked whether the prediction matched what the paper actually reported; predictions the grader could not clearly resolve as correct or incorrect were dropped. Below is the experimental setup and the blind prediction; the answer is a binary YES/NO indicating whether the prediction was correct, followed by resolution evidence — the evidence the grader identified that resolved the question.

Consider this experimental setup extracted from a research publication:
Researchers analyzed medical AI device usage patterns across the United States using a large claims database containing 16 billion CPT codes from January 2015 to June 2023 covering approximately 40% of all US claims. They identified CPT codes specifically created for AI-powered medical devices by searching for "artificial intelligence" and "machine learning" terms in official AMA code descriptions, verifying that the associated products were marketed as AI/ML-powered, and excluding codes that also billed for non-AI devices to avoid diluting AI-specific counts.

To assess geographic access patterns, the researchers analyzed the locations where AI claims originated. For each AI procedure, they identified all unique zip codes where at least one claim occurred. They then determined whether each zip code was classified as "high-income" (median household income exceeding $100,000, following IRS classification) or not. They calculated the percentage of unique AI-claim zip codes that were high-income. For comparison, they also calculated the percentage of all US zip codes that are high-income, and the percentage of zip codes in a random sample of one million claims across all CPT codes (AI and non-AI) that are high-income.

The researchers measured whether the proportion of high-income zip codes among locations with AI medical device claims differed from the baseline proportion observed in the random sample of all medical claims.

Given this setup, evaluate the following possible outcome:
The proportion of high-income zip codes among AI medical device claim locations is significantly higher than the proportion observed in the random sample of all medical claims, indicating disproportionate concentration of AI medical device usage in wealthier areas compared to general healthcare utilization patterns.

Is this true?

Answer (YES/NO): YES